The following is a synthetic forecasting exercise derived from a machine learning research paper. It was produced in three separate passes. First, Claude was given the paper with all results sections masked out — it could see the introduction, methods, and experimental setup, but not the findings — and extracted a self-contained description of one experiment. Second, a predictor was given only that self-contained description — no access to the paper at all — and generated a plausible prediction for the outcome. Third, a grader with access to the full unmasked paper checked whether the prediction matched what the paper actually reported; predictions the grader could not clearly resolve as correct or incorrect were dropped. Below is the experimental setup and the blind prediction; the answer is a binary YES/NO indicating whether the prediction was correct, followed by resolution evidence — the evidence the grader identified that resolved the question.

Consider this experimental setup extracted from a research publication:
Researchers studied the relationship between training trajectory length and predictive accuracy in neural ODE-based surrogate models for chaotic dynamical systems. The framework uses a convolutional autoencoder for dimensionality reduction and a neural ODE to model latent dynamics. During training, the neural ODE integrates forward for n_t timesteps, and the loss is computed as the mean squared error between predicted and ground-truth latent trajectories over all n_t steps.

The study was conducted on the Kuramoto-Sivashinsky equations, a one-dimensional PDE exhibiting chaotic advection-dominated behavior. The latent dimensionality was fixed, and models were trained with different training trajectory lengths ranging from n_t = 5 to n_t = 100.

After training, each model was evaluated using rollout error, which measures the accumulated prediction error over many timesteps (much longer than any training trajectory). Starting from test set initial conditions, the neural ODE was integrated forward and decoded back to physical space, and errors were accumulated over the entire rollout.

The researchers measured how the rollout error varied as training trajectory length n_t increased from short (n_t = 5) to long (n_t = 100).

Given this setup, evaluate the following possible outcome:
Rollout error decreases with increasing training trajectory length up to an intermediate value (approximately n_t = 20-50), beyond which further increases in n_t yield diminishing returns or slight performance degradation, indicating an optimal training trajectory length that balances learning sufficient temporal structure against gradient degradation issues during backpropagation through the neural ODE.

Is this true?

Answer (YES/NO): NO